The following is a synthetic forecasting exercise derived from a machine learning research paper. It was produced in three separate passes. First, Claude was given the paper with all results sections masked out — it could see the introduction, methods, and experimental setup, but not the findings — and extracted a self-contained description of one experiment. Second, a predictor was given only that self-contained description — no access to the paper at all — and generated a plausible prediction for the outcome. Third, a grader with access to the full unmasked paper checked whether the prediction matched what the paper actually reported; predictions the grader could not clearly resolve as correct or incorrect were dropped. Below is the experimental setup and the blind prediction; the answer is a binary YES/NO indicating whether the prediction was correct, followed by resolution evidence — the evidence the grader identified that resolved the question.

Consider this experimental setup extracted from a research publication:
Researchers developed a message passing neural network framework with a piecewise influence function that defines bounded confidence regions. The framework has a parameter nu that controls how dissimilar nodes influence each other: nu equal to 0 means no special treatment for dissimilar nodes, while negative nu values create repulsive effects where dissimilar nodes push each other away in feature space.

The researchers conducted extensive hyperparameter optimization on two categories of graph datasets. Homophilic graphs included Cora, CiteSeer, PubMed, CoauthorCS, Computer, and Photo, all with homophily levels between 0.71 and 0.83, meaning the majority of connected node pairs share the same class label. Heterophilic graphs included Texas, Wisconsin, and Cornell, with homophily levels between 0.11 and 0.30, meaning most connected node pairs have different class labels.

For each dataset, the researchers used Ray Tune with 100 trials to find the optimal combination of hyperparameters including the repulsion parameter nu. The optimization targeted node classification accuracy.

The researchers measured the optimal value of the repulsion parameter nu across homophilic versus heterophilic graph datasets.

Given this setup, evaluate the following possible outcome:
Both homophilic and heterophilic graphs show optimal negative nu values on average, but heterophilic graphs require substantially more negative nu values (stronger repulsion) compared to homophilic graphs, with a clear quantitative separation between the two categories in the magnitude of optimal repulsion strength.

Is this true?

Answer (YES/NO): NO